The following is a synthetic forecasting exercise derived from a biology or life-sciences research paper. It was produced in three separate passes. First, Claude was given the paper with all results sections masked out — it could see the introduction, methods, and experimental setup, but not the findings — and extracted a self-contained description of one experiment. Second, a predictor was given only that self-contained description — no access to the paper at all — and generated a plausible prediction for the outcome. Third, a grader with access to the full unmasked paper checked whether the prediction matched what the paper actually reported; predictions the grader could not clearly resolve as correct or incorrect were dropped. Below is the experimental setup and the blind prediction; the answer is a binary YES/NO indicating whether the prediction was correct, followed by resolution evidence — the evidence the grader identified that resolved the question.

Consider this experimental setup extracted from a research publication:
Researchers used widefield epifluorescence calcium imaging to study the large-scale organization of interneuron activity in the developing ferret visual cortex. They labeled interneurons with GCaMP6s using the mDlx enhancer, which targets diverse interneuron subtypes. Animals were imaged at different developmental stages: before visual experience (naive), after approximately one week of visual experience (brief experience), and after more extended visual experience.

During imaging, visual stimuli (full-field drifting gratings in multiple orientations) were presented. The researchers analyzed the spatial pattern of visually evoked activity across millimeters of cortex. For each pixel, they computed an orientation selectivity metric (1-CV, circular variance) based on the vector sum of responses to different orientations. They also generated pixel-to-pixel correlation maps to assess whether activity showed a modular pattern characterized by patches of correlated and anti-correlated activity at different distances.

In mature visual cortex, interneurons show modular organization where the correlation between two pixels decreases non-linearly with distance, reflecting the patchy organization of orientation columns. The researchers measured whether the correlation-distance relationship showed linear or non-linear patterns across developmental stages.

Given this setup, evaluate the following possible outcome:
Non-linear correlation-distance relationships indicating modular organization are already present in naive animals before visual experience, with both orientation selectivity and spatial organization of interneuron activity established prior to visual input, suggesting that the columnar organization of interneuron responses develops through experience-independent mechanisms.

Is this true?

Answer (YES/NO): NO